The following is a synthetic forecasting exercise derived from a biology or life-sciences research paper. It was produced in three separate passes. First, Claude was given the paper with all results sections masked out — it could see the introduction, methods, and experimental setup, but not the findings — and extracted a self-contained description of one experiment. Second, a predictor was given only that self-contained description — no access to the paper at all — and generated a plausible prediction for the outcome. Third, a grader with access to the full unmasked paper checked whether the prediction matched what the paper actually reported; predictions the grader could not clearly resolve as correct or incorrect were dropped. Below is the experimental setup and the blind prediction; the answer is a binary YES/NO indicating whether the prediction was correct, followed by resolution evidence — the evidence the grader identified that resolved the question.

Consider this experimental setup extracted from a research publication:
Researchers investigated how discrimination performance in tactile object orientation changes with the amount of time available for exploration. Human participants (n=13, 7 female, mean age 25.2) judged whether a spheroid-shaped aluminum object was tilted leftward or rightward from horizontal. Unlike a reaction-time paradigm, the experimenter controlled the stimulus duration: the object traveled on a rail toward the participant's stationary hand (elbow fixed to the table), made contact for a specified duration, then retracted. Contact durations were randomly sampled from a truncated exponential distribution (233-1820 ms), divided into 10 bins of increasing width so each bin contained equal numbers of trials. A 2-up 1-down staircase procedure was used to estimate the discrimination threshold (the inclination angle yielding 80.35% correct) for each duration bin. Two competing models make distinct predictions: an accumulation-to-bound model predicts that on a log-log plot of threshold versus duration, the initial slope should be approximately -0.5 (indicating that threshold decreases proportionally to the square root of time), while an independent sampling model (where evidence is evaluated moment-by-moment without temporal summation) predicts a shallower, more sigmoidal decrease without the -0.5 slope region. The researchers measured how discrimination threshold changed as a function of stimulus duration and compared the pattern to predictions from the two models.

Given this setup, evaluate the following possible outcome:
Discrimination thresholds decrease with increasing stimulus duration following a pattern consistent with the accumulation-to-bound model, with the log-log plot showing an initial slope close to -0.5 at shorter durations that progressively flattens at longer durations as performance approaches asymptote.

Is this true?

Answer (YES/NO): YES